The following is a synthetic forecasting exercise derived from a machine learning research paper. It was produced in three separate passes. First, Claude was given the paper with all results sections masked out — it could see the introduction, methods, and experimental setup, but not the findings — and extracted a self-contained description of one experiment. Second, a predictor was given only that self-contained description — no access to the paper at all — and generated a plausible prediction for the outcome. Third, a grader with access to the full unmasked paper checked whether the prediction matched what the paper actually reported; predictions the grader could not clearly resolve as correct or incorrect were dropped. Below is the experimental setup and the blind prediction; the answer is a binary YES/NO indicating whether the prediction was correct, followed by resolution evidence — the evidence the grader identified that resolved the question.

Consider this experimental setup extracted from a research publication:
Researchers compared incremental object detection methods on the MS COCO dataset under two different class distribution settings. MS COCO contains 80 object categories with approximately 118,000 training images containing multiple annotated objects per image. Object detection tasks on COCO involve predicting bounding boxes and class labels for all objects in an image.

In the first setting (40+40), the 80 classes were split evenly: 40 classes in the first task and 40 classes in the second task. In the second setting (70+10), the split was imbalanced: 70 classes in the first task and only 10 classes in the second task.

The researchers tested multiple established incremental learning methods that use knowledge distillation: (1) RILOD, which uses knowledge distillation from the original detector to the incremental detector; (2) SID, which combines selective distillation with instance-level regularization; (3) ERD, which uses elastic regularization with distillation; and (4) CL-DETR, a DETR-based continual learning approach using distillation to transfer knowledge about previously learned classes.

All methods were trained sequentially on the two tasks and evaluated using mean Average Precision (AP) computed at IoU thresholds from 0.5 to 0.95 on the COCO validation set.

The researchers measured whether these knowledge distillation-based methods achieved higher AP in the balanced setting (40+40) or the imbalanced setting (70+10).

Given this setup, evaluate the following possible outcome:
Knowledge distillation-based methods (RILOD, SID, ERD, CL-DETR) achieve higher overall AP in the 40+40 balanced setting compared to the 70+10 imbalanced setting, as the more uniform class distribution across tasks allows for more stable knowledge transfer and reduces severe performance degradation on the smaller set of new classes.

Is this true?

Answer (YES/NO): YES